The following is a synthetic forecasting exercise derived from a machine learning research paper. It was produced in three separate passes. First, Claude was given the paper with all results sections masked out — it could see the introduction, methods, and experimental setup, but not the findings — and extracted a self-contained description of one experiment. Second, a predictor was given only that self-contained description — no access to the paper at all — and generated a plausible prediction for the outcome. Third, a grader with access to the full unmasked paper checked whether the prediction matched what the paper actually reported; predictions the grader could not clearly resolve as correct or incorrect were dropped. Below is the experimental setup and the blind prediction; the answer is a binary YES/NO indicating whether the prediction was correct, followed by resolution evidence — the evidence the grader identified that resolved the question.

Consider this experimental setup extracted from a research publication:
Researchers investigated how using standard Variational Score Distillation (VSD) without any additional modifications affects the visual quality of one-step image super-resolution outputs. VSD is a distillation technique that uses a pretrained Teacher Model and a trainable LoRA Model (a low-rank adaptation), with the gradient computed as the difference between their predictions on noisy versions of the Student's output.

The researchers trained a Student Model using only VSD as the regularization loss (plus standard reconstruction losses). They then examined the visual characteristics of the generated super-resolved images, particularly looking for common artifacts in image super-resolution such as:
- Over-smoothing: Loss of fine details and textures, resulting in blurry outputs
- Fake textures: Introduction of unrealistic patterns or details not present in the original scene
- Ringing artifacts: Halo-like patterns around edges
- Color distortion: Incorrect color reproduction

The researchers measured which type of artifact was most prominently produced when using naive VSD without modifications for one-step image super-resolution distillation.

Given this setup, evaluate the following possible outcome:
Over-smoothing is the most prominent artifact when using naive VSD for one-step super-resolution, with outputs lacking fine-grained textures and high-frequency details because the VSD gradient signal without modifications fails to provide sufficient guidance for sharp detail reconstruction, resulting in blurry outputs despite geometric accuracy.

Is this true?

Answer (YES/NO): NO